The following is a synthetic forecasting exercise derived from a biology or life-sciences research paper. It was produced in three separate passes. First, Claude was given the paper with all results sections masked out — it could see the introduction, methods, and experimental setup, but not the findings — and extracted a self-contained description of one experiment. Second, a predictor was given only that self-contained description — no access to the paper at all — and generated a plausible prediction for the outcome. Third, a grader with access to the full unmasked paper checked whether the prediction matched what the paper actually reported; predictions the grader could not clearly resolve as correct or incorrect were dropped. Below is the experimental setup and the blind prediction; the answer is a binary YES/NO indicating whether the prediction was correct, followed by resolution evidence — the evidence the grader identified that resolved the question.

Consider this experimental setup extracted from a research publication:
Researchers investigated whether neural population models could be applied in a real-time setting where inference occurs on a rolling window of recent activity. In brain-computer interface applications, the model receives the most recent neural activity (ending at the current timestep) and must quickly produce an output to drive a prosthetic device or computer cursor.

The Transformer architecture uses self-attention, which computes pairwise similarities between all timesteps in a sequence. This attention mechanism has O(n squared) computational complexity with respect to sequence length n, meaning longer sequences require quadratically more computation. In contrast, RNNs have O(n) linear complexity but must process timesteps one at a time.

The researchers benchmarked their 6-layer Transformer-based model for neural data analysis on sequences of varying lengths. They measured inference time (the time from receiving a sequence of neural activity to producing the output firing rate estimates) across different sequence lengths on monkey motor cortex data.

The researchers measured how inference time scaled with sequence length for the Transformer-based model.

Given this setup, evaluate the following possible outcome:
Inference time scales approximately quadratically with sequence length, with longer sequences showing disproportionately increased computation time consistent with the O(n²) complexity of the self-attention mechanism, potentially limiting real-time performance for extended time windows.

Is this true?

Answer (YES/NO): NO